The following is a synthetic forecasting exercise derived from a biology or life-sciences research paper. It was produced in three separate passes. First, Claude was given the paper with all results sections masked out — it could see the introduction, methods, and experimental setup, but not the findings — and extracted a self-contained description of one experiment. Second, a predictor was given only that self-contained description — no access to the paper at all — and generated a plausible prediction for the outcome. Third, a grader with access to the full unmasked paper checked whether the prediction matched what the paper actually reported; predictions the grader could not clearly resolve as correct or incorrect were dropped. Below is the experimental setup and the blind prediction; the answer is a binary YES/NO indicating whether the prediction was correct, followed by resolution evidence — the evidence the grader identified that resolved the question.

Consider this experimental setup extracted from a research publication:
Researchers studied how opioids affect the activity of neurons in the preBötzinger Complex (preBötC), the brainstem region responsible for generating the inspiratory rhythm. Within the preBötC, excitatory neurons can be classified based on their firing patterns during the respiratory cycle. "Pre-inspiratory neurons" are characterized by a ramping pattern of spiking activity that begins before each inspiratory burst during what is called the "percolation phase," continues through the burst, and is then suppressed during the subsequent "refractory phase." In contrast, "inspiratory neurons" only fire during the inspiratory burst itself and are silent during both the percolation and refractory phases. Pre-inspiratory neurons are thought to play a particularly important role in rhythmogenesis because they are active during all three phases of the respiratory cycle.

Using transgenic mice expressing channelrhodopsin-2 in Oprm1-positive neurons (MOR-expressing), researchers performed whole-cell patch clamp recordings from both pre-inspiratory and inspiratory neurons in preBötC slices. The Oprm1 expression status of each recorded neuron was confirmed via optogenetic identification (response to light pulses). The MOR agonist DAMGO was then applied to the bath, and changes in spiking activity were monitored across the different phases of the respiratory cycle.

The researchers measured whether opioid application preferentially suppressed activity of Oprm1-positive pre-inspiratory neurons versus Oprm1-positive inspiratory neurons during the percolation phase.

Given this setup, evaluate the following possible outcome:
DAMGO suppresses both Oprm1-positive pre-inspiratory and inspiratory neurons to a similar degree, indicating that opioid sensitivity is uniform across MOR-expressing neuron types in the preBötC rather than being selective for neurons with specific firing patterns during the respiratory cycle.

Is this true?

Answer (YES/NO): NO